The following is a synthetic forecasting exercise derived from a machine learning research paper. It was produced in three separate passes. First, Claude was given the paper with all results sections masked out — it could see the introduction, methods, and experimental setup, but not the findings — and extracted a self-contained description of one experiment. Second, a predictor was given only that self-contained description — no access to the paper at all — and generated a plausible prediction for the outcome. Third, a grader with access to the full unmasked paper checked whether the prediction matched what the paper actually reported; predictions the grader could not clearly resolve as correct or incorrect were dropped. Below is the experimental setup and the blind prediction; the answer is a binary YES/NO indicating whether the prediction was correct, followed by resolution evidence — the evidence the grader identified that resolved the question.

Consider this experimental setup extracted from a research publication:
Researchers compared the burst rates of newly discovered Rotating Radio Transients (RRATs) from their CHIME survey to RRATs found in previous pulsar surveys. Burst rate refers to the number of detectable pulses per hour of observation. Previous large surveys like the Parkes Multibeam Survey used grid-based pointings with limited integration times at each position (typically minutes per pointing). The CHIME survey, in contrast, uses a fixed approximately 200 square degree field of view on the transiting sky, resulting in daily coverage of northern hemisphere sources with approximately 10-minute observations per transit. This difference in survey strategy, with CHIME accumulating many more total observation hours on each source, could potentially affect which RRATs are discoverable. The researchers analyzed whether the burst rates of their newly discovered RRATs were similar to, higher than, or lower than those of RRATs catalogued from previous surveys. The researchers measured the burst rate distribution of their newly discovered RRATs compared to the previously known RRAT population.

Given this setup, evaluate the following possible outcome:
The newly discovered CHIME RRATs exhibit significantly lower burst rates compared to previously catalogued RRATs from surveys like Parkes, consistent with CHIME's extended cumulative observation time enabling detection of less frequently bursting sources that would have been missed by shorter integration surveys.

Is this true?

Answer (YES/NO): YES